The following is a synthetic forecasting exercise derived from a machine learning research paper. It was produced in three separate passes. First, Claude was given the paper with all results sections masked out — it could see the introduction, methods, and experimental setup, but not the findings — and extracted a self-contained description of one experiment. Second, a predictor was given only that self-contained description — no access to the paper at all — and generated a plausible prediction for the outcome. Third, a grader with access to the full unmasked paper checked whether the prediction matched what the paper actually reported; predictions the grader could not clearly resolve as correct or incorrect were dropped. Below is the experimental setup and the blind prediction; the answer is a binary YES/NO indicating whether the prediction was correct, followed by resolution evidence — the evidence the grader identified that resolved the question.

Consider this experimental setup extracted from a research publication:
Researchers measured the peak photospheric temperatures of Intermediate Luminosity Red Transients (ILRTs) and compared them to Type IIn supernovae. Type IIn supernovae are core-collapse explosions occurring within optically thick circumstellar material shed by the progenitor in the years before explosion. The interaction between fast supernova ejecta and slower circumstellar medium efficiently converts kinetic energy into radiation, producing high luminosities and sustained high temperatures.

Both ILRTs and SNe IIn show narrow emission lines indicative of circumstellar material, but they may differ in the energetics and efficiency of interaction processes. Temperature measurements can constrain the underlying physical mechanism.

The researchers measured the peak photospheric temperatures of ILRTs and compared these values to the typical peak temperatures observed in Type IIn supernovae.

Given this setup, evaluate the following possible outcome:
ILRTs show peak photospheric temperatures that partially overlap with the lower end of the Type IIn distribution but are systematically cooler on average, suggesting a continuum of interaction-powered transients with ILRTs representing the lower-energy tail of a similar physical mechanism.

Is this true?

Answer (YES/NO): NO